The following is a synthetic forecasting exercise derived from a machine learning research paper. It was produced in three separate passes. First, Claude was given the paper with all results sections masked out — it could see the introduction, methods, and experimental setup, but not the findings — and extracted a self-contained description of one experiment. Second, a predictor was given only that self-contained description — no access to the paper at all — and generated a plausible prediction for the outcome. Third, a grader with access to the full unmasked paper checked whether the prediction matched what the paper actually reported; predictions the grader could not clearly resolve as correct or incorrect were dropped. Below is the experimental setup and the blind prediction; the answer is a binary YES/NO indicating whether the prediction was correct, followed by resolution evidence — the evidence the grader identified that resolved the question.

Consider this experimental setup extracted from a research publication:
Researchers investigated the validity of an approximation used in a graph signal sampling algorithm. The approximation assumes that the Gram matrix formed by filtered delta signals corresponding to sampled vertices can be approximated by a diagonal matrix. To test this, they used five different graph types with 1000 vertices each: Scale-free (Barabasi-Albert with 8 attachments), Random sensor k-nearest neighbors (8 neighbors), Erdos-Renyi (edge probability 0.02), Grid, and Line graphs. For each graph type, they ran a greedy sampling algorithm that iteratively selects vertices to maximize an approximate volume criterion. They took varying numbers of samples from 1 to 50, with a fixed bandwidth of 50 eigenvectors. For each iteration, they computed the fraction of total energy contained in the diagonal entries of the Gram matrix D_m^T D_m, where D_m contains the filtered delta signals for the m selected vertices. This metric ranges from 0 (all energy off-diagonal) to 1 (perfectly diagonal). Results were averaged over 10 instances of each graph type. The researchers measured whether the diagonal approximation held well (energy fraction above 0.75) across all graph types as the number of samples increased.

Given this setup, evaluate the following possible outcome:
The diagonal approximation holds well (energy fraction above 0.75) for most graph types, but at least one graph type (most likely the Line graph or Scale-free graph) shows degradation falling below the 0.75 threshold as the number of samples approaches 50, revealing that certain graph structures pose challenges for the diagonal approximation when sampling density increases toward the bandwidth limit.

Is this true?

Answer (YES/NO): NO